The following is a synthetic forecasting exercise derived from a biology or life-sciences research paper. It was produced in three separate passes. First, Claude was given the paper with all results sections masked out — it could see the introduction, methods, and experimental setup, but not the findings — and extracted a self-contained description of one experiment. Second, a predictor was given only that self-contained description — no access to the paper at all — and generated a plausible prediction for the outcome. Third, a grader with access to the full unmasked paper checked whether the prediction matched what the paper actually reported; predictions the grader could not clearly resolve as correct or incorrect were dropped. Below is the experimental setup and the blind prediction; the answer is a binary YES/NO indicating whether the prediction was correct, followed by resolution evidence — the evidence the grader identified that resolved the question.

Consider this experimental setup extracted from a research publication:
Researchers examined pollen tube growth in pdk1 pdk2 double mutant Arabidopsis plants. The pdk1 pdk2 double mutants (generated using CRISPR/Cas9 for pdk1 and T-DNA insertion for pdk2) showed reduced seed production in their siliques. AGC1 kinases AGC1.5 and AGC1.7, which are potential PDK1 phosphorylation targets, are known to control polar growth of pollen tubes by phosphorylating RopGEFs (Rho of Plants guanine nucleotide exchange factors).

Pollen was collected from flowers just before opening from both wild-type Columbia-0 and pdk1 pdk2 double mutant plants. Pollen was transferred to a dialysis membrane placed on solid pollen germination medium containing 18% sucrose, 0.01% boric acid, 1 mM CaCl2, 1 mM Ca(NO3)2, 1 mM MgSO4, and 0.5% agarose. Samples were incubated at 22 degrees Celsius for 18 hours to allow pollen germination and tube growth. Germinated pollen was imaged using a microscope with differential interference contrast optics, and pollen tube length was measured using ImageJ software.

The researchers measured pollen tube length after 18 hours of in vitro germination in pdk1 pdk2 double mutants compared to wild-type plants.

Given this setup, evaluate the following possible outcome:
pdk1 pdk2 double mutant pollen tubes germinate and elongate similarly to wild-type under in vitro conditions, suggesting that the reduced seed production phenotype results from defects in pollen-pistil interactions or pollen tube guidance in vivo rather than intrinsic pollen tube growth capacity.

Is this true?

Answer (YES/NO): NO